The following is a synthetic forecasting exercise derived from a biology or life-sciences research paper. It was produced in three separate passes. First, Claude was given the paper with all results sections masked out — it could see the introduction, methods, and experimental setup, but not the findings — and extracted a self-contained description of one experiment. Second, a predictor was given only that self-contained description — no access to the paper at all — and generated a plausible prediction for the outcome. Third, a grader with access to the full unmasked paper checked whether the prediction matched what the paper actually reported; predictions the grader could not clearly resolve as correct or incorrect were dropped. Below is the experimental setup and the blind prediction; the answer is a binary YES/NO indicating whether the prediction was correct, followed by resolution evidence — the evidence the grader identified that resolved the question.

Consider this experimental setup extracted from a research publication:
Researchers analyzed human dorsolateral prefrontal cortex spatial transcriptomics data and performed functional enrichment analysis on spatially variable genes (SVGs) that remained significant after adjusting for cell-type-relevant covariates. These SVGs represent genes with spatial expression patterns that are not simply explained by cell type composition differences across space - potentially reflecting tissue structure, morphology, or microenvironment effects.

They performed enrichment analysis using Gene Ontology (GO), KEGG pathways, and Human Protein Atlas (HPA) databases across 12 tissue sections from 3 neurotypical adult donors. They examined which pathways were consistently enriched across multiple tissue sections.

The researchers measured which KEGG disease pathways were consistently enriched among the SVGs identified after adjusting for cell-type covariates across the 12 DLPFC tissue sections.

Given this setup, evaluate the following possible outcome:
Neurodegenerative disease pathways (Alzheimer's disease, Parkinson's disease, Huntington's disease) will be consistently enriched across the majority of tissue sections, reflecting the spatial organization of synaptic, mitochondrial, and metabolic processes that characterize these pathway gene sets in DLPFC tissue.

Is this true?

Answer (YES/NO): YES